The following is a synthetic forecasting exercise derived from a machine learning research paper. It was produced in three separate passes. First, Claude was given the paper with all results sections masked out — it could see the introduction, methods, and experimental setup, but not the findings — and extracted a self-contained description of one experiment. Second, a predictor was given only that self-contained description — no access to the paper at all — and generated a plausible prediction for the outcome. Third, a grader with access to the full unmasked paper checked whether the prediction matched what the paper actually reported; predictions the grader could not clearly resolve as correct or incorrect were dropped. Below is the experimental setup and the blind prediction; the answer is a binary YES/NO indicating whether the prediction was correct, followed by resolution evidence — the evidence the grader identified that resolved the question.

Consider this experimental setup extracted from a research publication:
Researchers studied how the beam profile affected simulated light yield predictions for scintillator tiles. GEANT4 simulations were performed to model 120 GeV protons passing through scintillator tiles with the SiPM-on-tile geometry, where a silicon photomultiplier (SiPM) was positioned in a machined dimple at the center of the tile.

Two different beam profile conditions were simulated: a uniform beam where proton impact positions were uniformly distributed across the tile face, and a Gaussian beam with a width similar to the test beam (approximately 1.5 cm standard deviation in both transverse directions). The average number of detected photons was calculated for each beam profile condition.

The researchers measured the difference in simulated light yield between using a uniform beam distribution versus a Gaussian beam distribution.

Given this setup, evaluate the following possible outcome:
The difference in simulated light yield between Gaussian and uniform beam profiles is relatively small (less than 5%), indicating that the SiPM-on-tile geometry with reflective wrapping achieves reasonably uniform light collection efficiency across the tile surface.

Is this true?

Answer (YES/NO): YES